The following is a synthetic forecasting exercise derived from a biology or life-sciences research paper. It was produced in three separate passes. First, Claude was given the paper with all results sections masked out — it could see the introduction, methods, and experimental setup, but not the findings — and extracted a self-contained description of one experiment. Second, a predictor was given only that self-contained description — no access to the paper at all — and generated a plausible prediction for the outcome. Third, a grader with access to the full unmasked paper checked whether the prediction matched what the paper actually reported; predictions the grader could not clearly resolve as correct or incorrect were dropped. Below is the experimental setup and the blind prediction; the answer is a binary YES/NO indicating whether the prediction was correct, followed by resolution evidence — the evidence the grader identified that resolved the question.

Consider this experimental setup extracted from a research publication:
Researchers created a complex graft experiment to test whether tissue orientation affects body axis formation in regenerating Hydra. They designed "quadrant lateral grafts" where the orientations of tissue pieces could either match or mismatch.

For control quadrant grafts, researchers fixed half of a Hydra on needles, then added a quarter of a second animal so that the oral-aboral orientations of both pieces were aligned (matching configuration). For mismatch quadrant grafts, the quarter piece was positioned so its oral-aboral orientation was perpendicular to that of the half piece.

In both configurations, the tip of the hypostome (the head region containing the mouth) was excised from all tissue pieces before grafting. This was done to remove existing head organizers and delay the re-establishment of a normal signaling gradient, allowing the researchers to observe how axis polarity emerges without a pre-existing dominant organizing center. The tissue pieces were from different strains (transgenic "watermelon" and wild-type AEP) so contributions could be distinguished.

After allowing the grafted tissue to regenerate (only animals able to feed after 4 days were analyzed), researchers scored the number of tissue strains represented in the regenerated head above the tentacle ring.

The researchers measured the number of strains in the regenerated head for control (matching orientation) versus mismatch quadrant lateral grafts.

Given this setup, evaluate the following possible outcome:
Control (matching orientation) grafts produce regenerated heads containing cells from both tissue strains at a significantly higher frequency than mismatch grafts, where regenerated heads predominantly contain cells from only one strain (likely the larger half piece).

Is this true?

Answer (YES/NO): NO